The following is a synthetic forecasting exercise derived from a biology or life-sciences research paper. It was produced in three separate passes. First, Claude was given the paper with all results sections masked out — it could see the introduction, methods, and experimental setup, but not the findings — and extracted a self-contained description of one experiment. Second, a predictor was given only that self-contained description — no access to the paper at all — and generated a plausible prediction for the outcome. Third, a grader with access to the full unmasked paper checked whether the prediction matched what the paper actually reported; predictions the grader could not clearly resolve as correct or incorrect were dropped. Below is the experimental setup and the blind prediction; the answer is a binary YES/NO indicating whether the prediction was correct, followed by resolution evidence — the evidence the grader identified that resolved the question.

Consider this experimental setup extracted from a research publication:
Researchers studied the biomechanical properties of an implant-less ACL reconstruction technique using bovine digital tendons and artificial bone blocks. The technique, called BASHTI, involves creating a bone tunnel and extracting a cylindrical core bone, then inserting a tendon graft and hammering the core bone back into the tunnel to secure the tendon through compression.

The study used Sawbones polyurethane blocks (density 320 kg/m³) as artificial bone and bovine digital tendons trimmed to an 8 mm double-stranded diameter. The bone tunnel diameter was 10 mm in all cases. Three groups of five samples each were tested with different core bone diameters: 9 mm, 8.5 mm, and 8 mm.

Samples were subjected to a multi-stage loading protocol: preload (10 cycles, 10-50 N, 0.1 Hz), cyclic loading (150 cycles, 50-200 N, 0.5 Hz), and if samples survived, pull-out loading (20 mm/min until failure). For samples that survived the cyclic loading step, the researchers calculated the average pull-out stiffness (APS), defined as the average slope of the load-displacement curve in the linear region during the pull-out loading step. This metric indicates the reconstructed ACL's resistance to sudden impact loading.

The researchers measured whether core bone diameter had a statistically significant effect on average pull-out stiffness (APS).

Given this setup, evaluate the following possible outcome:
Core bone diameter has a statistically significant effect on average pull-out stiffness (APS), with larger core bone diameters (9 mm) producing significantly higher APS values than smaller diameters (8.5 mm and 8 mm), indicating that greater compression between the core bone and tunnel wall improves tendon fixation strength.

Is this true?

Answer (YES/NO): NO